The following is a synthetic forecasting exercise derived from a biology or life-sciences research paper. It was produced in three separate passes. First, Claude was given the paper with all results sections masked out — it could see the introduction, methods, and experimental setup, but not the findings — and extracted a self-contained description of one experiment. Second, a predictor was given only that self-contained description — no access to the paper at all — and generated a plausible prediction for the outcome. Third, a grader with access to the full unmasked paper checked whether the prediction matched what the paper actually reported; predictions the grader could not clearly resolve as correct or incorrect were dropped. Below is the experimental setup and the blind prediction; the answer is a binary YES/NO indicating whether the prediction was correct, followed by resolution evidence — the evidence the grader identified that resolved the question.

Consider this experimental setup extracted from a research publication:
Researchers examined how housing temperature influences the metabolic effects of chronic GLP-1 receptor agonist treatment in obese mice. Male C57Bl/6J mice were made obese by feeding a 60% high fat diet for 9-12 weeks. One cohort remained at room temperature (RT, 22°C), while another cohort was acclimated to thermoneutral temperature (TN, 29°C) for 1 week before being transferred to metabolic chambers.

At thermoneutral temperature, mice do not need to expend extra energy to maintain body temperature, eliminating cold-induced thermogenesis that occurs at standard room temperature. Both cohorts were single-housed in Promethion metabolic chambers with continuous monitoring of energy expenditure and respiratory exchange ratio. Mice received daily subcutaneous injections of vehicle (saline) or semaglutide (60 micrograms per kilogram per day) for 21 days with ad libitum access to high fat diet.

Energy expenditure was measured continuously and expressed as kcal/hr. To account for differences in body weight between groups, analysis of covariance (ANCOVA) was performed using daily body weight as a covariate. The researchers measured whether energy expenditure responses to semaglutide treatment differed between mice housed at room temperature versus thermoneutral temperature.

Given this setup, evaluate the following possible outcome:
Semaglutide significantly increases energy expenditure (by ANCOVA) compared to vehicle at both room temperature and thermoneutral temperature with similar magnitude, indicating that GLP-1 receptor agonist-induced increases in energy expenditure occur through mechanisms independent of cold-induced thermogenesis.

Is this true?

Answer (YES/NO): YES